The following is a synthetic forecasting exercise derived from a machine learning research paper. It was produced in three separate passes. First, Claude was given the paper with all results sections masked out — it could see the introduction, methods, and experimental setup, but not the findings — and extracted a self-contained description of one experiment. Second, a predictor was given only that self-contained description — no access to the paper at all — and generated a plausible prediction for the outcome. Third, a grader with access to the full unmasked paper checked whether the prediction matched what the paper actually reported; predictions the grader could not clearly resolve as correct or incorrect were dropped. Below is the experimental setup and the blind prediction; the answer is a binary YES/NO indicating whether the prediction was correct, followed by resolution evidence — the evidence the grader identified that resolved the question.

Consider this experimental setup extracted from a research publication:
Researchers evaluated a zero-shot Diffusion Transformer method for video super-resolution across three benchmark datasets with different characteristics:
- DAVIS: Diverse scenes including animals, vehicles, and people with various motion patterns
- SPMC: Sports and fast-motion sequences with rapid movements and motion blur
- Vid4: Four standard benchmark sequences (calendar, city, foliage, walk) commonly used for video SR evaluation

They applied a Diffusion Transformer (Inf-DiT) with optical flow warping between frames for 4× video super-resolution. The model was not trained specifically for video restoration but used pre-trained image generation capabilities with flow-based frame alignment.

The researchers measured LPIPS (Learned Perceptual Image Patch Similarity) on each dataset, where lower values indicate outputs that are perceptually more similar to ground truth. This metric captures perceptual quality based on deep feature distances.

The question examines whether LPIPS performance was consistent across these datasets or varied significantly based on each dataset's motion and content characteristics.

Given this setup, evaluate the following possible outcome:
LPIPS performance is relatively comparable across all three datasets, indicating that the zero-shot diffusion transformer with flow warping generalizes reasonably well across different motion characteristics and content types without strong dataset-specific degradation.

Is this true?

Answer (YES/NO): NO